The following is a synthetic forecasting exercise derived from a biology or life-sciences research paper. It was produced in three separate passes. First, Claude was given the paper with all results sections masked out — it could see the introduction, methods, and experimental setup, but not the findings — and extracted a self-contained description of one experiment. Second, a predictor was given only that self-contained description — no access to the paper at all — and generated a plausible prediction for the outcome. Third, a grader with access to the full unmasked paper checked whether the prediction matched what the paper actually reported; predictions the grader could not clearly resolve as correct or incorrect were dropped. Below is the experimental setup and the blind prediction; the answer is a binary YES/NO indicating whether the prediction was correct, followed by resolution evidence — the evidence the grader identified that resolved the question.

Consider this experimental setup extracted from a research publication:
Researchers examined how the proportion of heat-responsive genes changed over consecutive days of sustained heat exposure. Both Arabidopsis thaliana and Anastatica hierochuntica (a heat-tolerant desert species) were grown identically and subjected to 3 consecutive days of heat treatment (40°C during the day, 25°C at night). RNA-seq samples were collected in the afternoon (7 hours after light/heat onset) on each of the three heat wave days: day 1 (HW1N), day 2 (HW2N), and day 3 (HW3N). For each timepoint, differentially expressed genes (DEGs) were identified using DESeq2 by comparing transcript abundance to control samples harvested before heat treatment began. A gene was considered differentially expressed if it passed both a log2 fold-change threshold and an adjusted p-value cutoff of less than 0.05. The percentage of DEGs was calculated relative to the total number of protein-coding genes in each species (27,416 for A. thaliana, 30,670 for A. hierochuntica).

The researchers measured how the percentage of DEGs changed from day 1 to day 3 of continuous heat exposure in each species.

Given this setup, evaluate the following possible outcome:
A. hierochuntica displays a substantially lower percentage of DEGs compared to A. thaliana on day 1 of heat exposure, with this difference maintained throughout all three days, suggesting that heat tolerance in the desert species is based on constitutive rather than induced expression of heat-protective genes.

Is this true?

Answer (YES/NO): NO